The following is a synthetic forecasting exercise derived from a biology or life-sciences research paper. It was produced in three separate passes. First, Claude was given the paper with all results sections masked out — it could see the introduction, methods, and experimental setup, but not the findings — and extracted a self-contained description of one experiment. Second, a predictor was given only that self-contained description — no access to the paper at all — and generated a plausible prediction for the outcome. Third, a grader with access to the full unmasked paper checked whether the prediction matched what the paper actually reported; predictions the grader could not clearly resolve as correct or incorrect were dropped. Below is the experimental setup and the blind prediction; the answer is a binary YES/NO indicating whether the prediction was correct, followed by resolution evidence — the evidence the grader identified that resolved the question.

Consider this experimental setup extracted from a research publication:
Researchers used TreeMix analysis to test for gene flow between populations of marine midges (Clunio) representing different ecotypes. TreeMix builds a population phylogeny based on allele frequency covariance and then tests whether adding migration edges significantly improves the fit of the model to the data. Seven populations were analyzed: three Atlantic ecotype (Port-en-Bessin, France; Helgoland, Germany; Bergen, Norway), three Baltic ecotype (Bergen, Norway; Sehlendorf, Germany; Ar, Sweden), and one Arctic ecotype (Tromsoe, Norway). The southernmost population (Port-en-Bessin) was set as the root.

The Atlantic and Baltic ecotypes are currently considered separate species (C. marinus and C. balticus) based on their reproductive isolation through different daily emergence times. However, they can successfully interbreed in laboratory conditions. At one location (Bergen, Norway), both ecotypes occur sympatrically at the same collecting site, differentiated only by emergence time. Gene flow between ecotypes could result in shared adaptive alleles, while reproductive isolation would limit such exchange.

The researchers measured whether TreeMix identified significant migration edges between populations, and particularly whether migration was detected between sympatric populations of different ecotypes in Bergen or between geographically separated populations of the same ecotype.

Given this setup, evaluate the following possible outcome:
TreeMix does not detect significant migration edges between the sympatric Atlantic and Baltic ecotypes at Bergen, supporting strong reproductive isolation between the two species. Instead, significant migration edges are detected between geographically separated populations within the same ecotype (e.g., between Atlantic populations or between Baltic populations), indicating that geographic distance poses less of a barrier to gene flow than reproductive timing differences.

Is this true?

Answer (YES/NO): NO